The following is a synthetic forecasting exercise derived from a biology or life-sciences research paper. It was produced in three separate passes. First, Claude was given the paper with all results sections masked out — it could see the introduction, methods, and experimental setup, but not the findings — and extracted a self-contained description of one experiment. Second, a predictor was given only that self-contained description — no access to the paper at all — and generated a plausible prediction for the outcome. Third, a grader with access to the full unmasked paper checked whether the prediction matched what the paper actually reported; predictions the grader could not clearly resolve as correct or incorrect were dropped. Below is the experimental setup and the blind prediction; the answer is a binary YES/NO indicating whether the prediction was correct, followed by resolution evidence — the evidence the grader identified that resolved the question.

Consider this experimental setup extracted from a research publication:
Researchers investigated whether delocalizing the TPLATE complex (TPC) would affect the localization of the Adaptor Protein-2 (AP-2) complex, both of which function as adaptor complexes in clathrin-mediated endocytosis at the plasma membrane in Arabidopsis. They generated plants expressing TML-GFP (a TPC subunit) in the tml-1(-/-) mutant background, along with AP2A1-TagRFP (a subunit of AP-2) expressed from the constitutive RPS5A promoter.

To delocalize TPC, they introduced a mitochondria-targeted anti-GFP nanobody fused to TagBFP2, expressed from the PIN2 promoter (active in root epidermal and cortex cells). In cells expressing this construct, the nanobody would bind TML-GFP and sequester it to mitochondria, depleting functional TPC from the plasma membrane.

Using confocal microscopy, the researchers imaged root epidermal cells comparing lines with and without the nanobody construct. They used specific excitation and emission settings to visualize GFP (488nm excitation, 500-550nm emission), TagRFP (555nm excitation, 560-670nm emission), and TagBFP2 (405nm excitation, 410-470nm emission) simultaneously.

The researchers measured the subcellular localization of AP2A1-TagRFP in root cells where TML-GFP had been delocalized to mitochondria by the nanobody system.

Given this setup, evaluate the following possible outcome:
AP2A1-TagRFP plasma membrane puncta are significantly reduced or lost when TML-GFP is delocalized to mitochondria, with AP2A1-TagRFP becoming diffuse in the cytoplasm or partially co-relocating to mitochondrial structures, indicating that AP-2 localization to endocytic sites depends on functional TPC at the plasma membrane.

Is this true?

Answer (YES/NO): YES